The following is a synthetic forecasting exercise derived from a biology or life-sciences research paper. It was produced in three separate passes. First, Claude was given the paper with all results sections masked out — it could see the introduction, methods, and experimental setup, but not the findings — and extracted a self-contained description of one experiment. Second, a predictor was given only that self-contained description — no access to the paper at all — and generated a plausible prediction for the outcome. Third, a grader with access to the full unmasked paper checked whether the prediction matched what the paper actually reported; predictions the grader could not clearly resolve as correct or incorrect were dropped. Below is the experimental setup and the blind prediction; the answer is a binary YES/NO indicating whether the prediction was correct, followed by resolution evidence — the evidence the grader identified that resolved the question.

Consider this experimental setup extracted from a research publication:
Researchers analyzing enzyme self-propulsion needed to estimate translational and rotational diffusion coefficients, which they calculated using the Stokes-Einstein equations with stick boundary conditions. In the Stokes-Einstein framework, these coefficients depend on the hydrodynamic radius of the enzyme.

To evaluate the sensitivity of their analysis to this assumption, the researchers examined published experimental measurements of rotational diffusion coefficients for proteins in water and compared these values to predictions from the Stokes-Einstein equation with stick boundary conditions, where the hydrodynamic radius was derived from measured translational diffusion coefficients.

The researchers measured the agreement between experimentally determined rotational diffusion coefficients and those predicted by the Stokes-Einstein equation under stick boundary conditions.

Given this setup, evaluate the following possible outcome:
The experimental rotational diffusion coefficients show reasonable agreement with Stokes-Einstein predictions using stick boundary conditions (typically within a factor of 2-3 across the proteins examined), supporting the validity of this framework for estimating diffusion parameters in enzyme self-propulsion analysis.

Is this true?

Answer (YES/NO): YES